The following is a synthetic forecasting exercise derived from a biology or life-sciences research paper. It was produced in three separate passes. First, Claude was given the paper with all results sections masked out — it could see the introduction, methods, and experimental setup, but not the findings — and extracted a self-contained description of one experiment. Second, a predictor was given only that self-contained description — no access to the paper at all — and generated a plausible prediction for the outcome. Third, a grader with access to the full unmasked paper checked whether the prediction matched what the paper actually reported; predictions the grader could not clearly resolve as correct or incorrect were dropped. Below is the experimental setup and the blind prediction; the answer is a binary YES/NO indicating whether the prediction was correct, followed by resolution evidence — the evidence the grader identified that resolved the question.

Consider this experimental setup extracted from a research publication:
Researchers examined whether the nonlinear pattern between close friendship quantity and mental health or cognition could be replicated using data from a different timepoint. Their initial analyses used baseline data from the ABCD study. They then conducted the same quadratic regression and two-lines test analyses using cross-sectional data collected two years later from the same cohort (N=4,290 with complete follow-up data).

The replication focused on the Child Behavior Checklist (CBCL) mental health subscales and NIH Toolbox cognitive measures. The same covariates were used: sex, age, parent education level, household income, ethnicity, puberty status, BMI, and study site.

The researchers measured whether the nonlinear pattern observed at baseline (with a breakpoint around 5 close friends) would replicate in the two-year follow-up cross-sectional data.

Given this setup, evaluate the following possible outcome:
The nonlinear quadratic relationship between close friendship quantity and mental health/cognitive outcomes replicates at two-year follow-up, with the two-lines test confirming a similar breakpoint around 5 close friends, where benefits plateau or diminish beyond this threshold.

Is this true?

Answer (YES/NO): YES